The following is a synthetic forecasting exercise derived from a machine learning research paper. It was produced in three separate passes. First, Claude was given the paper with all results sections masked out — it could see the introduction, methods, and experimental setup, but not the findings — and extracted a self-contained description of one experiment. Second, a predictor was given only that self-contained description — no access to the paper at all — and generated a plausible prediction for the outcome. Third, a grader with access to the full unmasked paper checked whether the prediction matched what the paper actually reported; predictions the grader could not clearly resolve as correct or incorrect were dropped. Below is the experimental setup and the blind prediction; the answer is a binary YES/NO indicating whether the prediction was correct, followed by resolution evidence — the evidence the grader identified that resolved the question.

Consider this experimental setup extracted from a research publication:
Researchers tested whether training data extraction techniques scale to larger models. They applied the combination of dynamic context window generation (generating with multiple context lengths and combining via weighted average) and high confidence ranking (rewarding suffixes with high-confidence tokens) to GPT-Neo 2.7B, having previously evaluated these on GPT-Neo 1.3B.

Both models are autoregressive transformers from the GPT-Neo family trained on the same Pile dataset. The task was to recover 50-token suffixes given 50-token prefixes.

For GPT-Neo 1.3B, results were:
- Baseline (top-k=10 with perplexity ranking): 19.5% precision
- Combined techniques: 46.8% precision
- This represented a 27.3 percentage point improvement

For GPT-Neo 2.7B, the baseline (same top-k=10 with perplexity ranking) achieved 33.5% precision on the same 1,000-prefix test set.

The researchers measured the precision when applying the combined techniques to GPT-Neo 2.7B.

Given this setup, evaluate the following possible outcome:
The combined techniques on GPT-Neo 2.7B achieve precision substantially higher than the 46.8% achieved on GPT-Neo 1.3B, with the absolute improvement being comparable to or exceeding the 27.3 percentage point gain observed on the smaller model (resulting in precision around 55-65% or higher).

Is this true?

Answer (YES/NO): NO